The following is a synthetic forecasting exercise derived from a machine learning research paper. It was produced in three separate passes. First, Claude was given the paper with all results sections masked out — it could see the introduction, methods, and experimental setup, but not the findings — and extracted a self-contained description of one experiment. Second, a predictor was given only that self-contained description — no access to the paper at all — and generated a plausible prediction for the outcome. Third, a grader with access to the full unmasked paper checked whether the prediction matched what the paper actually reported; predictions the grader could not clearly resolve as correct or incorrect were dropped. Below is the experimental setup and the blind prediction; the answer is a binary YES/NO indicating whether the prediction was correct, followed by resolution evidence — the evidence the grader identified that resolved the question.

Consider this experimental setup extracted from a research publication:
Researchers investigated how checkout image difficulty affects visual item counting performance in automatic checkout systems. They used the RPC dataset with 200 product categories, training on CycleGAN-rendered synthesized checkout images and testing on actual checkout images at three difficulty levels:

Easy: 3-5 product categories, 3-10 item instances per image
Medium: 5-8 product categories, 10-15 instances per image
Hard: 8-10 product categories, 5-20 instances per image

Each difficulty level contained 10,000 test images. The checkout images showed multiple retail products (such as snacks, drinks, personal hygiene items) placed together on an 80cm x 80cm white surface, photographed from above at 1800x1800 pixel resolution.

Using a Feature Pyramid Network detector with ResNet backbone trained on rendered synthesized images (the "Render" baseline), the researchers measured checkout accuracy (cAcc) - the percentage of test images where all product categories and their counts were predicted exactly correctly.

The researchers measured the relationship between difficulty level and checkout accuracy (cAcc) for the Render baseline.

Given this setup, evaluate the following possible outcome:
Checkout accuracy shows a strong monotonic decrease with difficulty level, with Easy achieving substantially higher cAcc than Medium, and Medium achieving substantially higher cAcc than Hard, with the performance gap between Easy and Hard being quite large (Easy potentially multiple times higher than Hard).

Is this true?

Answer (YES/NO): YES